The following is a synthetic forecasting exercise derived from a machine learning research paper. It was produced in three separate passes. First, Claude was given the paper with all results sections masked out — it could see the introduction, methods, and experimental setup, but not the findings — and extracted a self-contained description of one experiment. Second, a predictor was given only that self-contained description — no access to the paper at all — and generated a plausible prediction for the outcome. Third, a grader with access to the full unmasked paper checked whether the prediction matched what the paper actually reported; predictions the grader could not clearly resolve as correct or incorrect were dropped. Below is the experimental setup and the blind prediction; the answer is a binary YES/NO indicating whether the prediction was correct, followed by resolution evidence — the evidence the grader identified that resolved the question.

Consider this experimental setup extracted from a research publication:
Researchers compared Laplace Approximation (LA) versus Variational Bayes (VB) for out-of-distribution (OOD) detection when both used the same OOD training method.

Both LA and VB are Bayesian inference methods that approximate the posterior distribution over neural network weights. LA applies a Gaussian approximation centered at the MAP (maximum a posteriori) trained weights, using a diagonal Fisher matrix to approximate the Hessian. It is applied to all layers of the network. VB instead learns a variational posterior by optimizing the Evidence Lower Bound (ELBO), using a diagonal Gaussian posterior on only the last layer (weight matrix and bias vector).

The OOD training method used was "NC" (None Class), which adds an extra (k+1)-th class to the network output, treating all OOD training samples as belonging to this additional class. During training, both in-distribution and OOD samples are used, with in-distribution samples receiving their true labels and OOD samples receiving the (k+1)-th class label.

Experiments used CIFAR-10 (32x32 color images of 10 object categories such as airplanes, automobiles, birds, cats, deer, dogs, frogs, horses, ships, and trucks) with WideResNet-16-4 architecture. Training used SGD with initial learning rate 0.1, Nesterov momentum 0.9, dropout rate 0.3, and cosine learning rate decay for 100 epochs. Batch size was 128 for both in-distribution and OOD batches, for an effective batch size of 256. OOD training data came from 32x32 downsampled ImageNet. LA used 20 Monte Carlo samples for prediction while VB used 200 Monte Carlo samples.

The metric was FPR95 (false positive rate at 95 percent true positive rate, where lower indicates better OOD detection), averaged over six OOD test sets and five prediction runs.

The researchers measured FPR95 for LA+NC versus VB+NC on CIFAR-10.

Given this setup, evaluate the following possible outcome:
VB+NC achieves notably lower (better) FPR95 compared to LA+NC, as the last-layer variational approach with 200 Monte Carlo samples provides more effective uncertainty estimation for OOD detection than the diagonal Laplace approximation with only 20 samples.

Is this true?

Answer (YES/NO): NO